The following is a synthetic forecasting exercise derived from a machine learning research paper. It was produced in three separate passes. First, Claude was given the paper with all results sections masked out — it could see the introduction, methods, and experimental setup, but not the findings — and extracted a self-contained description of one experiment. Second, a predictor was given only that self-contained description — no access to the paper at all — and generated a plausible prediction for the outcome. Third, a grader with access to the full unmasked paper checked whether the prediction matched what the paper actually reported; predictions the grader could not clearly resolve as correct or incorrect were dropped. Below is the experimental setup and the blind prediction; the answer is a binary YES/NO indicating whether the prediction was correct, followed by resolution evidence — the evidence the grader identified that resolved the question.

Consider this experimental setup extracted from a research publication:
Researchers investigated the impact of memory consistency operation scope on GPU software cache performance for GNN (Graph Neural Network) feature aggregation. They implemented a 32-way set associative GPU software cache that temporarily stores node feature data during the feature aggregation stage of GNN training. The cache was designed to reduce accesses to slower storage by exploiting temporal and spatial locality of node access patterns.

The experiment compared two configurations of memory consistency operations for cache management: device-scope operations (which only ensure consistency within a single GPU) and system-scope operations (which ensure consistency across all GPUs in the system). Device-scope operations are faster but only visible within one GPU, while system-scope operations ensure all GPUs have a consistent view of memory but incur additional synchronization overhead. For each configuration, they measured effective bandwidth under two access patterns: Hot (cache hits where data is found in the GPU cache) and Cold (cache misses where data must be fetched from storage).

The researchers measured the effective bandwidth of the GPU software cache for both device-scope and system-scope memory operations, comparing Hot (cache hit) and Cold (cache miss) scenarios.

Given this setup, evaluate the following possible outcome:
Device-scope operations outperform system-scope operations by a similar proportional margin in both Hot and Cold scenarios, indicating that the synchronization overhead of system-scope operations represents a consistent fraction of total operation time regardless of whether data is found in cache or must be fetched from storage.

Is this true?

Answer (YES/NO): NO